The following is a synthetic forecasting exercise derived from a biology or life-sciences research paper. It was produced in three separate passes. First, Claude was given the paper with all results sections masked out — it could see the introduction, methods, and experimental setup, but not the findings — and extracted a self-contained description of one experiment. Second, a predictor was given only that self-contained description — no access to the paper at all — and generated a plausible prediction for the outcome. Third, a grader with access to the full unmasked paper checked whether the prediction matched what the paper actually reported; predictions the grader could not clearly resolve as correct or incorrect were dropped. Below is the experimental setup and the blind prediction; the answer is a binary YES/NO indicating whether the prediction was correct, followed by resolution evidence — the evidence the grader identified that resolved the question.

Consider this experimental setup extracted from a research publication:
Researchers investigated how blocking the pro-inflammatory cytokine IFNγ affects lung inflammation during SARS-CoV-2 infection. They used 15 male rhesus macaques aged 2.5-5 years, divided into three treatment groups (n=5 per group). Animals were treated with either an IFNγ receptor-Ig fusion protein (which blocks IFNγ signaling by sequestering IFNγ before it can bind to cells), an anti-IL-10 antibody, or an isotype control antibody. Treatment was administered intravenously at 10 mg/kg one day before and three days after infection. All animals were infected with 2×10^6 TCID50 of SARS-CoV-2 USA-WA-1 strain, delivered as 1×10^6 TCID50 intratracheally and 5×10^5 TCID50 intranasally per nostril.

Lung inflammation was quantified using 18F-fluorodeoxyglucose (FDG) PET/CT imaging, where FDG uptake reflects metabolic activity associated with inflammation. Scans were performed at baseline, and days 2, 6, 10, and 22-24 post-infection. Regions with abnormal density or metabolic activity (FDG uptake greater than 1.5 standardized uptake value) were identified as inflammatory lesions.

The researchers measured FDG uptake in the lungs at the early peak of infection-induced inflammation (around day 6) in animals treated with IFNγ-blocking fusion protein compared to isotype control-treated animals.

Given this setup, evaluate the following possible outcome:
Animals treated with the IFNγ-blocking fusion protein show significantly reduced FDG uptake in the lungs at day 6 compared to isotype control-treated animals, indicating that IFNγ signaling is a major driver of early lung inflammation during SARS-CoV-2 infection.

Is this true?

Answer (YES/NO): NO